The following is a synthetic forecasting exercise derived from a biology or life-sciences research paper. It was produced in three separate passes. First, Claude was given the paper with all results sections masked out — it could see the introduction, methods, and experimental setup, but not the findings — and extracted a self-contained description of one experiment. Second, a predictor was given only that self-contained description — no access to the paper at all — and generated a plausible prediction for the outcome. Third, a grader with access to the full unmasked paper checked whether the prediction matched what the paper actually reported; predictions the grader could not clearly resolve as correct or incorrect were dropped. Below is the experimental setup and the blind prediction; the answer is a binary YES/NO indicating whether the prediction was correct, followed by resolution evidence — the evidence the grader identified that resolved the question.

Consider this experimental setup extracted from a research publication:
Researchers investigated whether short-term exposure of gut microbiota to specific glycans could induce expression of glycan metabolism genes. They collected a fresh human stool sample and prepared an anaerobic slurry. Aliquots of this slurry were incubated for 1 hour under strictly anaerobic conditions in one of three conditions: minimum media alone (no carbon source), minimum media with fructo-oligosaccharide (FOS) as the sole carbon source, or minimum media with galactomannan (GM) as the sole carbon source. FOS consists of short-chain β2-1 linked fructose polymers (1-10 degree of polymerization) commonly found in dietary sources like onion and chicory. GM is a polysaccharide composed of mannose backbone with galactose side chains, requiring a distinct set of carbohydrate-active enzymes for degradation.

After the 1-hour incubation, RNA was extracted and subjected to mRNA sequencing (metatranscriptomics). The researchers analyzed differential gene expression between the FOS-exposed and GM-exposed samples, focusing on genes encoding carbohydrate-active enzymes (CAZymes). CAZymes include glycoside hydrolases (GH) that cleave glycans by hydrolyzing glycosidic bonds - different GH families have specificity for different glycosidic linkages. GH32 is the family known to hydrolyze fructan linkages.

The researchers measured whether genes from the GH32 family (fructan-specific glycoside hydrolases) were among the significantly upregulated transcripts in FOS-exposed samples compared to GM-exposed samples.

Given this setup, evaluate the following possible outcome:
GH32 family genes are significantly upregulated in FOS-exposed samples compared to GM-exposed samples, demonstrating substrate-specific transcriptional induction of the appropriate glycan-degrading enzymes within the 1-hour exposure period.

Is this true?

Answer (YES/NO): YES